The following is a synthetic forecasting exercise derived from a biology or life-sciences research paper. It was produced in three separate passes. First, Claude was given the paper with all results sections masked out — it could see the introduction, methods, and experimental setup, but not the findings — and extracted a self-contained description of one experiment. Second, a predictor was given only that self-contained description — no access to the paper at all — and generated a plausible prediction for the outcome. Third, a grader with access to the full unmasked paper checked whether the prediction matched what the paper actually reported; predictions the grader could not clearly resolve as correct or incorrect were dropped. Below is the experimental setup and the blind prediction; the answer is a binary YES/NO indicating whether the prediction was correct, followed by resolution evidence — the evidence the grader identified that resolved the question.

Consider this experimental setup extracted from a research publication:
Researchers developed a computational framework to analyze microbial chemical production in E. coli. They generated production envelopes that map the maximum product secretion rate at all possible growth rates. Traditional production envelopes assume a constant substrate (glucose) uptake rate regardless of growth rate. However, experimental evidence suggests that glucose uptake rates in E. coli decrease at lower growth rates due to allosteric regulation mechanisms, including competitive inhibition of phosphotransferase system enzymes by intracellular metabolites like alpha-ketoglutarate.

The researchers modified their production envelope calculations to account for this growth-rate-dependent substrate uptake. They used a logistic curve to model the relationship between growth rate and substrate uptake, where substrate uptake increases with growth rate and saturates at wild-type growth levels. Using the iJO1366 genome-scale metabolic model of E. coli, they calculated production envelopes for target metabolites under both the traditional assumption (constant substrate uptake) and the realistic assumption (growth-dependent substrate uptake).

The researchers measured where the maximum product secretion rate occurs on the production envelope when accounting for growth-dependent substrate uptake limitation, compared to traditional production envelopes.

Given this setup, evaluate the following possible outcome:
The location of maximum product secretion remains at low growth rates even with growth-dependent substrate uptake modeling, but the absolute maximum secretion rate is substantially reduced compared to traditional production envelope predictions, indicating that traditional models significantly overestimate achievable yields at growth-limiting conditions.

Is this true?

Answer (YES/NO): NO